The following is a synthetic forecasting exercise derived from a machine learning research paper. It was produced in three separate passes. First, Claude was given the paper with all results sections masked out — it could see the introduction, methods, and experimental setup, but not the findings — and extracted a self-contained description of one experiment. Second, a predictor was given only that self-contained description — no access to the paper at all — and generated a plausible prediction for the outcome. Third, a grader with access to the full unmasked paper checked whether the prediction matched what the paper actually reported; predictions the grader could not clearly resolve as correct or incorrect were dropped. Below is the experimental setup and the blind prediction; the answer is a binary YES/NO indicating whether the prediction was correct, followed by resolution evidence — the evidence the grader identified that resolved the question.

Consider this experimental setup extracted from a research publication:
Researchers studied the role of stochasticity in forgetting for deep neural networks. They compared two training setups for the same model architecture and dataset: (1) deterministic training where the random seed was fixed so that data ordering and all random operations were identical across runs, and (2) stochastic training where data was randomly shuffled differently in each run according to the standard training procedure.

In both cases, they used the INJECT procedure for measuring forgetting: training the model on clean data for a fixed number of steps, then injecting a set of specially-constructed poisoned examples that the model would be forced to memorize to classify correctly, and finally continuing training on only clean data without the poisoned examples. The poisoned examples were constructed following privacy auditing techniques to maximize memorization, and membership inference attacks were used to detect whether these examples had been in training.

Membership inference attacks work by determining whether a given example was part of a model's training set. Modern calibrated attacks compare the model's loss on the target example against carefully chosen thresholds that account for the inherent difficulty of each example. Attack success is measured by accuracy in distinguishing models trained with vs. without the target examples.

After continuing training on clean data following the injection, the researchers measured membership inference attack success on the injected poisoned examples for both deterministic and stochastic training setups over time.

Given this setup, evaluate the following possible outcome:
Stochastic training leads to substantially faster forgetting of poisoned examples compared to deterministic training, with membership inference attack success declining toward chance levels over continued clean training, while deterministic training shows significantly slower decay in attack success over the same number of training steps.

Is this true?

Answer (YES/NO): NO